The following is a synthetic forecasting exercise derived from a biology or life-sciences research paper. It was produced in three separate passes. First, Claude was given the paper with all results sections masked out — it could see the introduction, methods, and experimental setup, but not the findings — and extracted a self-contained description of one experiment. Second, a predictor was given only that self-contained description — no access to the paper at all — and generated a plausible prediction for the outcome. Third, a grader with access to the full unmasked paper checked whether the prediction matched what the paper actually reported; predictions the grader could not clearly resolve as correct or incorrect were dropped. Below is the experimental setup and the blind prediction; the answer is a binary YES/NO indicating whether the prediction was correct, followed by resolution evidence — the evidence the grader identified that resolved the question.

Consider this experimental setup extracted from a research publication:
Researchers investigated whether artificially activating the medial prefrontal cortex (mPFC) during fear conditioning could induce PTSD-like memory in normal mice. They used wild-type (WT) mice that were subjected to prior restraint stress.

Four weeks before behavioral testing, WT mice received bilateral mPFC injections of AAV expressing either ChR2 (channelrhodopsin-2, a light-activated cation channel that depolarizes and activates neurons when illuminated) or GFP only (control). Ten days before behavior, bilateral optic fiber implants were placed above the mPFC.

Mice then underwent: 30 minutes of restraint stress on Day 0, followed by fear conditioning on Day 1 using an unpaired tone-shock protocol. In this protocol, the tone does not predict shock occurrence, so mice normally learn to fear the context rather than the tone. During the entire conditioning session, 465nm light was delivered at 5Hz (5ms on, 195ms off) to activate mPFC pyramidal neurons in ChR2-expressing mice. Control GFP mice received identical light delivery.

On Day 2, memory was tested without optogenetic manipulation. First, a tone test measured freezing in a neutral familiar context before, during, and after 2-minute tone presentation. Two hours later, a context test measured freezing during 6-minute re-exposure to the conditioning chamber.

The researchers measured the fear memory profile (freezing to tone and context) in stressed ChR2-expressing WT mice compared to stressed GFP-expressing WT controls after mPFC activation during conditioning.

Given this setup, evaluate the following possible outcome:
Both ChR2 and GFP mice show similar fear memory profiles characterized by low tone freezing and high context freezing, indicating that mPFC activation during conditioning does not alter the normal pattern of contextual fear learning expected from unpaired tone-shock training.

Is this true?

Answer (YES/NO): NO